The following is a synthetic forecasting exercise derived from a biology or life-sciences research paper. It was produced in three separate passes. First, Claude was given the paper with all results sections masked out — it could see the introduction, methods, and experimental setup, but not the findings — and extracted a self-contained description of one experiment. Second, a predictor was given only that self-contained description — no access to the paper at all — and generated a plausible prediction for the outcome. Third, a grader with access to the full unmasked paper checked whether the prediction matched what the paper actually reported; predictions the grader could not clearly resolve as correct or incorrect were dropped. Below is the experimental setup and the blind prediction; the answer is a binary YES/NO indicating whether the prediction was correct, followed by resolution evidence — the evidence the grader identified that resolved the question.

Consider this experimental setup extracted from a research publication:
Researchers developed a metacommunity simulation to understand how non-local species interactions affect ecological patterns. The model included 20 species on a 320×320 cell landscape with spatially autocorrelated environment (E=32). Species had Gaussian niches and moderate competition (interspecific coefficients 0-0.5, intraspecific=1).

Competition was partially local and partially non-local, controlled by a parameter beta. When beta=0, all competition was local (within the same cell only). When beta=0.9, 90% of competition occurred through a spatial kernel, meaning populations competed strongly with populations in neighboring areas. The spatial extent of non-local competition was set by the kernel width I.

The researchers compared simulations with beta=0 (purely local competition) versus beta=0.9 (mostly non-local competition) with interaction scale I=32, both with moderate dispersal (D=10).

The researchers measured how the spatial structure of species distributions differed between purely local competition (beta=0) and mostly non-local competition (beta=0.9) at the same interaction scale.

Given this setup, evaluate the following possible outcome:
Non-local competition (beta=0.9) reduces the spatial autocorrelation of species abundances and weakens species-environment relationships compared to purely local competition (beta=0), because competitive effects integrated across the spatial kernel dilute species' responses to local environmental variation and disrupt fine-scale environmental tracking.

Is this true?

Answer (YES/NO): NO